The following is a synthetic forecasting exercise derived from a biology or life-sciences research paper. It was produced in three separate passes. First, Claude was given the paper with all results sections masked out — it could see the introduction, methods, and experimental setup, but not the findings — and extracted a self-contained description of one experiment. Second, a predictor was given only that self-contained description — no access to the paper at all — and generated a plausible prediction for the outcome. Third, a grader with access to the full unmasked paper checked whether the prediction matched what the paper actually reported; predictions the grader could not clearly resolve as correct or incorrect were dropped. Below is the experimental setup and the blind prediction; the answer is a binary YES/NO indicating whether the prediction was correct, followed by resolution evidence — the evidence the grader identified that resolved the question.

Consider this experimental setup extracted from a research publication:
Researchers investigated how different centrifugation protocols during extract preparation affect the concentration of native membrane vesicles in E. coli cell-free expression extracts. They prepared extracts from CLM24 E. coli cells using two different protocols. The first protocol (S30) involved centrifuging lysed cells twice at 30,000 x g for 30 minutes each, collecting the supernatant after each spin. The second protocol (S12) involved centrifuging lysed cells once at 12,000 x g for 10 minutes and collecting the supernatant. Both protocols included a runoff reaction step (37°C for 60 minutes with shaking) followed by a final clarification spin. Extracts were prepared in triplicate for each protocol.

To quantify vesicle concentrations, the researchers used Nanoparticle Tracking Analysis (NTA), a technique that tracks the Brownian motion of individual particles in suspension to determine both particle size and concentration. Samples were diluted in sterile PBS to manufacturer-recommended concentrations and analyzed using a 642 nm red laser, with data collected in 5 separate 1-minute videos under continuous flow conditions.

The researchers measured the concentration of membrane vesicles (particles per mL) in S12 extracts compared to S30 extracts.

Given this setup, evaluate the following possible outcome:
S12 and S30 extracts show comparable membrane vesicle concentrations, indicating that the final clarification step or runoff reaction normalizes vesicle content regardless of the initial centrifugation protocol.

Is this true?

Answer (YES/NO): NO